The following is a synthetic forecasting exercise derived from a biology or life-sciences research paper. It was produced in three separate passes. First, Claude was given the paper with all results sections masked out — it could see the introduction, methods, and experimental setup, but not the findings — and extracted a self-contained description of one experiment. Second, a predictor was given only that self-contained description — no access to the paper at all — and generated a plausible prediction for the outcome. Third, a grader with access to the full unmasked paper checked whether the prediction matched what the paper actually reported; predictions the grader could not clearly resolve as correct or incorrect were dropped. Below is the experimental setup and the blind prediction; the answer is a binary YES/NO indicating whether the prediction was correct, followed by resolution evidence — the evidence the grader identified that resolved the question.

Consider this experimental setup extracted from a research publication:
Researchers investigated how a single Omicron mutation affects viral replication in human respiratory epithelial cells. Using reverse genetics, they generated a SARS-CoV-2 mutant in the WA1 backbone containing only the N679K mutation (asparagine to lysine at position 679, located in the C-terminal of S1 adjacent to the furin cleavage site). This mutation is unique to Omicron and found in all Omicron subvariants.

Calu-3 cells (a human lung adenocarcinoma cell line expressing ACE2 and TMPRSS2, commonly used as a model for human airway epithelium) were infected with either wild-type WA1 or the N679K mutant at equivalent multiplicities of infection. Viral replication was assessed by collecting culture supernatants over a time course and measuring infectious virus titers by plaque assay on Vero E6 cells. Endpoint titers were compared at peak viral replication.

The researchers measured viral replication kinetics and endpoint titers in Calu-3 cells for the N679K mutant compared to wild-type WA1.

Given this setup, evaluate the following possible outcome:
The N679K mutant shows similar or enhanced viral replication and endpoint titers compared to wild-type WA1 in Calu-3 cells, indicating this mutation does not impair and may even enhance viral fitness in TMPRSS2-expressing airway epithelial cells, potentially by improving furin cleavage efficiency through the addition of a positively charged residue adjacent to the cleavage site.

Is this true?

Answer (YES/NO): NO